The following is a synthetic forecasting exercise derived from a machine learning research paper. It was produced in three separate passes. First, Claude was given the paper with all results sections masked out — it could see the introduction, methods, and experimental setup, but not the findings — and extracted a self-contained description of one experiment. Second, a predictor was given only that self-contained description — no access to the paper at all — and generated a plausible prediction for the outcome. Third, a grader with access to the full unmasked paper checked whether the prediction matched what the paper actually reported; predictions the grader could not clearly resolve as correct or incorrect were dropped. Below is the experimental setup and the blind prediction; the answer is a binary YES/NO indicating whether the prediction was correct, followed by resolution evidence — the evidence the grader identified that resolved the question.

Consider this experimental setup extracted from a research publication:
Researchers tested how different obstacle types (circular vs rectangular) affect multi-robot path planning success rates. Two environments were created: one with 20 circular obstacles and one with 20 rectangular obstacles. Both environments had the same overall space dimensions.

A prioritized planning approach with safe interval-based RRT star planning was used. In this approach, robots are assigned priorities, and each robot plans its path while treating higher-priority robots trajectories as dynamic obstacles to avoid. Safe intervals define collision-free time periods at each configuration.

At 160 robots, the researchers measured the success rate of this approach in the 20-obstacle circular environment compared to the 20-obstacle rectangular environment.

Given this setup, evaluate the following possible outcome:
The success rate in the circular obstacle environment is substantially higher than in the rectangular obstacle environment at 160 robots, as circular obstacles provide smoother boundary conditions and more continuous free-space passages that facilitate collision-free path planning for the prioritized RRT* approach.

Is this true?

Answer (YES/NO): YES